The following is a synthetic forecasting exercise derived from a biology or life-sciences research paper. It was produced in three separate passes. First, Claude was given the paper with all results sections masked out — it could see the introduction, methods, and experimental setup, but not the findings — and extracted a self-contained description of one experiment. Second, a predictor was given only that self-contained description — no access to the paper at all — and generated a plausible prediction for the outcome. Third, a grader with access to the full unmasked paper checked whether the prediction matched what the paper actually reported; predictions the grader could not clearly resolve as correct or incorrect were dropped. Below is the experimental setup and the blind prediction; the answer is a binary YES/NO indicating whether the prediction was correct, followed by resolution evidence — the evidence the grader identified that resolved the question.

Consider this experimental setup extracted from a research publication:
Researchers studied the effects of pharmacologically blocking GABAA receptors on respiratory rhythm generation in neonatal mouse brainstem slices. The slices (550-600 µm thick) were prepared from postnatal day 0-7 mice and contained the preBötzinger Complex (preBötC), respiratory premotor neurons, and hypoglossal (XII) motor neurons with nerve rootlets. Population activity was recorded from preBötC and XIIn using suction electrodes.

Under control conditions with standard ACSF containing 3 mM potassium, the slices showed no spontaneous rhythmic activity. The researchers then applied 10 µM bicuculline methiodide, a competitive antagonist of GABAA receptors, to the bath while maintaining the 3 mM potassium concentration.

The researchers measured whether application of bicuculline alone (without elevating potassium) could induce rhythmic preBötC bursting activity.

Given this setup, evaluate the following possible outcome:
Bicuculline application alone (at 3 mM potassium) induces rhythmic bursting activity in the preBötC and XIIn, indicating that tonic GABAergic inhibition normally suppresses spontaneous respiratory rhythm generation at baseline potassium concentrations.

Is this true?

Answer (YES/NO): YES